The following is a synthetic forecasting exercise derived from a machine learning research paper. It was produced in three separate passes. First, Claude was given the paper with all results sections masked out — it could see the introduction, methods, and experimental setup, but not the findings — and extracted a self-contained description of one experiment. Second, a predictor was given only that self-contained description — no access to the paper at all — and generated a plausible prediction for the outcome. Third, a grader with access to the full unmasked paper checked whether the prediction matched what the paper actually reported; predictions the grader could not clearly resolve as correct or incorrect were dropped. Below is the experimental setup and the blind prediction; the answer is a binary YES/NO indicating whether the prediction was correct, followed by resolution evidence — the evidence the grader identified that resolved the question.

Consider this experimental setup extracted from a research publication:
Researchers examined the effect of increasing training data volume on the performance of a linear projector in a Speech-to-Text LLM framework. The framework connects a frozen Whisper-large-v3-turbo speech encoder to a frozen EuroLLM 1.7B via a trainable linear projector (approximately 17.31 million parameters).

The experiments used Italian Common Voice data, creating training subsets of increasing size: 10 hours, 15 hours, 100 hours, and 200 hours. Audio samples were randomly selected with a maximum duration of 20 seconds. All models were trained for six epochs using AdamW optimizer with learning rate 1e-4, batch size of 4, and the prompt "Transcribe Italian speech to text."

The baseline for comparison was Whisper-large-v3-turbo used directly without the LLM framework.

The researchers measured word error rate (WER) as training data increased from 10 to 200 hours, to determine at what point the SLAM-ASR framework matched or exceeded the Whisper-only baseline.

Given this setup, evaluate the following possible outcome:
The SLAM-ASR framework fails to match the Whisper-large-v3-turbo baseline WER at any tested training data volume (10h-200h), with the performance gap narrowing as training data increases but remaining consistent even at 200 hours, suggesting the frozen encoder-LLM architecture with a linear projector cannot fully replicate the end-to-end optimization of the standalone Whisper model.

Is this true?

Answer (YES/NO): NO